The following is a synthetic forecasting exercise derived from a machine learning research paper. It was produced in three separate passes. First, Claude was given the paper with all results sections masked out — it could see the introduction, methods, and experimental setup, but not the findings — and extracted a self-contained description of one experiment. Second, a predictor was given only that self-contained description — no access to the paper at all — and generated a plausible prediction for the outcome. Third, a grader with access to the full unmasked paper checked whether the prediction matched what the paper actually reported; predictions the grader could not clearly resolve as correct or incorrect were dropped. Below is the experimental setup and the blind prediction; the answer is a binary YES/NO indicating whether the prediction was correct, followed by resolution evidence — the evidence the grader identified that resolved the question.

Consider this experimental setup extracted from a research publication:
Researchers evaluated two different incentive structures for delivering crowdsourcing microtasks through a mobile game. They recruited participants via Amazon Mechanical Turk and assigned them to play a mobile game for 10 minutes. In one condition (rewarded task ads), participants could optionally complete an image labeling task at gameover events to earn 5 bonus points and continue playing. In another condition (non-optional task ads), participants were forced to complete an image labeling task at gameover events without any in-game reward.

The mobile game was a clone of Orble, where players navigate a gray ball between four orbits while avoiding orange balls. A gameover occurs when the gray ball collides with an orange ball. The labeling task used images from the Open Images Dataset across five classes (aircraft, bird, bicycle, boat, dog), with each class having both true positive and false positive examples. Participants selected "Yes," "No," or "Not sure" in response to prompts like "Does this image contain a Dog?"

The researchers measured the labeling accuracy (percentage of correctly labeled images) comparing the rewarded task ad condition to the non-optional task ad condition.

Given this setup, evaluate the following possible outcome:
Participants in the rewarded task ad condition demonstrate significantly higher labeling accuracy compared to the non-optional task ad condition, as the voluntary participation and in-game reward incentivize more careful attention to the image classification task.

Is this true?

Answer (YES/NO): NO